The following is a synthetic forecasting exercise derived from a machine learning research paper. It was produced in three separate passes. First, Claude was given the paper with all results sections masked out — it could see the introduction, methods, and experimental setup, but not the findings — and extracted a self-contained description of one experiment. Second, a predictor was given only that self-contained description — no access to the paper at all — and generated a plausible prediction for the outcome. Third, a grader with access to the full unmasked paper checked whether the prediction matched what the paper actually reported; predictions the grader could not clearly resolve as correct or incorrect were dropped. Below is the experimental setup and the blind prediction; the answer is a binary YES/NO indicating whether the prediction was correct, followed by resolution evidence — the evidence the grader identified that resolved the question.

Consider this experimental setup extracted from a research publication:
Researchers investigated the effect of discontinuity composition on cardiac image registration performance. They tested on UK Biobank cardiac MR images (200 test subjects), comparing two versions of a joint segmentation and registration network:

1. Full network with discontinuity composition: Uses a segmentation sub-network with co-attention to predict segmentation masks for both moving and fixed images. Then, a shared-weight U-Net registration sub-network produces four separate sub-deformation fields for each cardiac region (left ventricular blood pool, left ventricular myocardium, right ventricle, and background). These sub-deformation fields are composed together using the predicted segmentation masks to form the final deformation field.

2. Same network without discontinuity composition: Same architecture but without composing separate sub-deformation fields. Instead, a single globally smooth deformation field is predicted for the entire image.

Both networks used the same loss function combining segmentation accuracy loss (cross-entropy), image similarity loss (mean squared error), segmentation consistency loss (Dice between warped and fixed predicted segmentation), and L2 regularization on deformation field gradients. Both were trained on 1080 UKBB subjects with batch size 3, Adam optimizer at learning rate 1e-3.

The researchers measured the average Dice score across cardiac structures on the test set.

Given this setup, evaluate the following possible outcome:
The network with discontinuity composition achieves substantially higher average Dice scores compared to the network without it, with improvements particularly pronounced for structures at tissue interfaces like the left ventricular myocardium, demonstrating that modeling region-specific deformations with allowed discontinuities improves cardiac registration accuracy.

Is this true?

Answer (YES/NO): NO